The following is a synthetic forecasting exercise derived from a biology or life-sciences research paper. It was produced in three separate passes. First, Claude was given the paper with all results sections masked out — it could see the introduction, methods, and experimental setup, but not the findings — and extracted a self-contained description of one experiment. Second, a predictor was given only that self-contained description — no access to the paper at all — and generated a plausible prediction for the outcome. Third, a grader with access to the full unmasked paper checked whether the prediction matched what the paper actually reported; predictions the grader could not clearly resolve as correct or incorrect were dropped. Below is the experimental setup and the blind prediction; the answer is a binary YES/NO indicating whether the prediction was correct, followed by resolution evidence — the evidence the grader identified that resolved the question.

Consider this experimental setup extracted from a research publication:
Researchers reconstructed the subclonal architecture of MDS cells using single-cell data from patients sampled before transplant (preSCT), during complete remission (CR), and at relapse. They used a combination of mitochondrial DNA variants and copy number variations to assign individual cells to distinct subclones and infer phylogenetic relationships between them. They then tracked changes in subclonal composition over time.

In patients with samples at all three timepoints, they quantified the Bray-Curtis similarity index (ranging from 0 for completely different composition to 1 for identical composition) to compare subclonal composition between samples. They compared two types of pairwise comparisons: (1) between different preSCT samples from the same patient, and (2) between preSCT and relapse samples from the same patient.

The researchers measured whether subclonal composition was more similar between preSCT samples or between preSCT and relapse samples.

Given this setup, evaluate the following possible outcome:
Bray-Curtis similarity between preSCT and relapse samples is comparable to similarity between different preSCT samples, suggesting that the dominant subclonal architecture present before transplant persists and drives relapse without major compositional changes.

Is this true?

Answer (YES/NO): NO